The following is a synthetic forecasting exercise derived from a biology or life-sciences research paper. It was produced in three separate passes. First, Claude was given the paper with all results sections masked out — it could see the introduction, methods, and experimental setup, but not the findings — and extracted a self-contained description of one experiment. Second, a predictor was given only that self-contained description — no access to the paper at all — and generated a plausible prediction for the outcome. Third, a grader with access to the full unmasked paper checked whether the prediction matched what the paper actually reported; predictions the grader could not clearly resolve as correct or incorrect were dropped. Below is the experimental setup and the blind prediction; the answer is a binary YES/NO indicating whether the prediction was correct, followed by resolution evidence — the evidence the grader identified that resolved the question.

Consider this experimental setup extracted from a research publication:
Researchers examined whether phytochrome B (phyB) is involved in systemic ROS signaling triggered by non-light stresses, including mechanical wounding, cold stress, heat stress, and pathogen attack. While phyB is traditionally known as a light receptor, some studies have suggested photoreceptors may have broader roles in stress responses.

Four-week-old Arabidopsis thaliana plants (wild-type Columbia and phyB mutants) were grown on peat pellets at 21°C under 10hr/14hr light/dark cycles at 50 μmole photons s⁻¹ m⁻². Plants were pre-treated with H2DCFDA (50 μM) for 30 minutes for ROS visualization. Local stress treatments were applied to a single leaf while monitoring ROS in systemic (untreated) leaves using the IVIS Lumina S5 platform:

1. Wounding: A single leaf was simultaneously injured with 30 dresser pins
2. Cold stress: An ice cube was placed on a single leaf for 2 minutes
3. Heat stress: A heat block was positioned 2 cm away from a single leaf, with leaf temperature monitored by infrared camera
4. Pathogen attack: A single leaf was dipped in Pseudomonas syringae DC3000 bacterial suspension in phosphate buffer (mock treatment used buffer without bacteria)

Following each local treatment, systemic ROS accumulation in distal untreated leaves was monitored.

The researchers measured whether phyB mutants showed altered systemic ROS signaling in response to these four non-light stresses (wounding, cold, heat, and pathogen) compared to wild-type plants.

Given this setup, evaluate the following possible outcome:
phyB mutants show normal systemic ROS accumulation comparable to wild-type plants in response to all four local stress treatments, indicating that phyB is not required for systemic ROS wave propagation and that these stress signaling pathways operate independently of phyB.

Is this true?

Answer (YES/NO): NO